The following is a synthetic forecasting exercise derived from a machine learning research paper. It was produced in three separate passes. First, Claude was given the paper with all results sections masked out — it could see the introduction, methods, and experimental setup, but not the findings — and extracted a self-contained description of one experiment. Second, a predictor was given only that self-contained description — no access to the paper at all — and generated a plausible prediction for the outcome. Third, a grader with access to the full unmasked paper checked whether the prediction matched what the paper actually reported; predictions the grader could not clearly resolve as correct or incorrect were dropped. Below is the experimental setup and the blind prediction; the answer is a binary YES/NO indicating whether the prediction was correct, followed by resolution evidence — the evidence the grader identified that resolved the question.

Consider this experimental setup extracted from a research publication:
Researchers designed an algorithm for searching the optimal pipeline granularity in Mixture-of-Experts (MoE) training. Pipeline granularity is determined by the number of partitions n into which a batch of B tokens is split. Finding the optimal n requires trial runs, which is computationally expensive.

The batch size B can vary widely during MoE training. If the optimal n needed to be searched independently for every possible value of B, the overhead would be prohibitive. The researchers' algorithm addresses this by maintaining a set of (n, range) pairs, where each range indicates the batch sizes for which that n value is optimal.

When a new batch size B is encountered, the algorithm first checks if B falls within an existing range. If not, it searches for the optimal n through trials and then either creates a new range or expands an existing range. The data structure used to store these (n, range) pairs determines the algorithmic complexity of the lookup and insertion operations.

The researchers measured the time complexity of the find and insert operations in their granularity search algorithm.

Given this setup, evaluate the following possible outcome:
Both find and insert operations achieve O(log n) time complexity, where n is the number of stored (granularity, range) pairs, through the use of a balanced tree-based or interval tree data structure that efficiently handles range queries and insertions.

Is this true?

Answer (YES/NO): YES